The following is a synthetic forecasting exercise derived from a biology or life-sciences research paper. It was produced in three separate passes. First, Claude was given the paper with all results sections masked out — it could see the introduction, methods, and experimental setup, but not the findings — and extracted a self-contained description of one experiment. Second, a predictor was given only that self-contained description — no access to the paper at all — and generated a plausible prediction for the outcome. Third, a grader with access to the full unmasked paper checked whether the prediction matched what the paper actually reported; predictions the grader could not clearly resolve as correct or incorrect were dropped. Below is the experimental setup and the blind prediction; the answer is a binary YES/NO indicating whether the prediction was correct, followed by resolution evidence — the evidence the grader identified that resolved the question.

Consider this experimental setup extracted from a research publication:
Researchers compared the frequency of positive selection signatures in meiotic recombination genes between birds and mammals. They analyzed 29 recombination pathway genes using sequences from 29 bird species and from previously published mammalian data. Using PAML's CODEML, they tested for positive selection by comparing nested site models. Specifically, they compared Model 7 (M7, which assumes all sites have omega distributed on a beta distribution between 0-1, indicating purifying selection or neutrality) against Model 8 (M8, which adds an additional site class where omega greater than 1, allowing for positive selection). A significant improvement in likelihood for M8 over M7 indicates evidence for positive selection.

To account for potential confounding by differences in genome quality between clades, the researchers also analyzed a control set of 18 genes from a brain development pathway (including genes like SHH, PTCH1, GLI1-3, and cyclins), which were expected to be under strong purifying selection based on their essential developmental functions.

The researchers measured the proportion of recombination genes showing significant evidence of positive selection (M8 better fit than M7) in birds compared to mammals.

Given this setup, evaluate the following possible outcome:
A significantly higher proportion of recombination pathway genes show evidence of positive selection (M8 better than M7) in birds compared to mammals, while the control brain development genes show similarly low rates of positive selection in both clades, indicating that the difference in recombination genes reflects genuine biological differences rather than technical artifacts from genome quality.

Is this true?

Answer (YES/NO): YES